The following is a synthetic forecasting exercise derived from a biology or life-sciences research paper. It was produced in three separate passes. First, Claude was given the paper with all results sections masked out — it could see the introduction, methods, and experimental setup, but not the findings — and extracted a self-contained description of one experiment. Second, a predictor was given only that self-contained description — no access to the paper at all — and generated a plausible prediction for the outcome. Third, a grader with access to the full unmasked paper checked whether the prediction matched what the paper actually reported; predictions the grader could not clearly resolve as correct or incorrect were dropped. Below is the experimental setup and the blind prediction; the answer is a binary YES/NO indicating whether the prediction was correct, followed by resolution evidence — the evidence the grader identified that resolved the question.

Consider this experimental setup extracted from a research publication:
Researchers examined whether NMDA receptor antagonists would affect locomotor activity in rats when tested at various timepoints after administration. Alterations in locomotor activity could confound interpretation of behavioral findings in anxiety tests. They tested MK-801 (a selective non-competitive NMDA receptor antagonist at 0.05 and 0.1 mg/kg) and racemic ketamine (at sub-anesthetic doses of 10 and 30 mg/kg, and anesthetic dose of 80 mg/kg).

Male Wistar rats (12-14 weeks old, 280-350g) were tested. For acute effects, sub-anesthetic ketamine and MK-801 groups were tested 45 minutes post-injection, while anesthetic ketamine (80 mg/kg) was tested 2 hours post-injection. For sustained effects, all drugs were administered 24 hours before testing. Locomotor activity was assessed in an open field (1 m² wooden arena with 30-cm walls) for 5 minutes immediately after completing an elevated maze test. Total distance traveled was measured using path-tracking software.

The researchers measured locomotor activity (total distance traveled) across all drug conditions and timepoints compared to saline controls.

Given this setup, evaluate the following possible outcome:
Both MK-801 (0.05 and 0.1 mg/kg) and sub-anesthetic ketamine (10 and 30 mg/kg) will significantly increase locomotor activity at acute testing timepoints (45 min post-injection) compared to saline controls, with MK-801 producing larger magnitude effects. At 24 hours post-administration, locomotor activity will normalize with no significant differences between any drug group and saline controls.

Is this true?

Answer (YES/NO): NO